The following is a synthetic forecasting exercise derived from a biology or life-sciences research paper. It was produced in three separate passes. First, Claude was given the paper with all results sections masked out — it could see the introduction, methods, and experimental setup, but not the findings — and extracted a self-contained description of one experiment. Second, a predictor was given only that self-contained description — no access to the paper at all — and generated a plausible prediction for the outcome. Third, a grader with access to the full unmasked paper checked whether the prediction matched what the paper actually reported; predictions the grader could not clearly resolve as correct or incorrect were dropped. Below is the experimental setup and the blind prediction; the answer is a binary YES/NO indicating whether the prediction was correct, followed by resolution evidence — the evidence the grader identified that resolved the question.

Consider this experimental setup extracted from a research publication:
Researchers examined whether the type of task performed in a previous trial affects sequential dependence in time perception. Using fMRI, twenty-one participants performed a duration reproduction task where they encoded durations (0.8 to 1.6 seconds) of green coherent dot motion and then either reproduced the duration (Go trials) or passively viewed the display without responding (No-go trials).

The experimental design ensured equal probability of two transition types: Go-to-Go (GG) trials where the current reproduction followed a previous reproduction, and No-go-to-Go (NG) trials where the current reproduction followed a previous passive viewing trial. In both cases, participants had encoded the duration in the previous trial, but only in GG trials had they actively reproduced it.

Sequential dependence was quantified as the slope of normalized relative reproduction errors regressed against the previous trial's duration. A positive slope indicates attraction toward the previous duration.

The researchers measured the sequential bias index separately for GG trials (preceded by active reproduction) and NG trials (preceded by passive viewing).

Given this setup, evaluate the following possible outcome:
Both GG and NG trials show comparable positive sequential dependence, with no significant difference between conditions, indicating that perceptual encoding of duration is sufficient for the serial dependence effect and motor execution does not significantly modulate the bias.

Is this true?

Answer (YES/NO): NO